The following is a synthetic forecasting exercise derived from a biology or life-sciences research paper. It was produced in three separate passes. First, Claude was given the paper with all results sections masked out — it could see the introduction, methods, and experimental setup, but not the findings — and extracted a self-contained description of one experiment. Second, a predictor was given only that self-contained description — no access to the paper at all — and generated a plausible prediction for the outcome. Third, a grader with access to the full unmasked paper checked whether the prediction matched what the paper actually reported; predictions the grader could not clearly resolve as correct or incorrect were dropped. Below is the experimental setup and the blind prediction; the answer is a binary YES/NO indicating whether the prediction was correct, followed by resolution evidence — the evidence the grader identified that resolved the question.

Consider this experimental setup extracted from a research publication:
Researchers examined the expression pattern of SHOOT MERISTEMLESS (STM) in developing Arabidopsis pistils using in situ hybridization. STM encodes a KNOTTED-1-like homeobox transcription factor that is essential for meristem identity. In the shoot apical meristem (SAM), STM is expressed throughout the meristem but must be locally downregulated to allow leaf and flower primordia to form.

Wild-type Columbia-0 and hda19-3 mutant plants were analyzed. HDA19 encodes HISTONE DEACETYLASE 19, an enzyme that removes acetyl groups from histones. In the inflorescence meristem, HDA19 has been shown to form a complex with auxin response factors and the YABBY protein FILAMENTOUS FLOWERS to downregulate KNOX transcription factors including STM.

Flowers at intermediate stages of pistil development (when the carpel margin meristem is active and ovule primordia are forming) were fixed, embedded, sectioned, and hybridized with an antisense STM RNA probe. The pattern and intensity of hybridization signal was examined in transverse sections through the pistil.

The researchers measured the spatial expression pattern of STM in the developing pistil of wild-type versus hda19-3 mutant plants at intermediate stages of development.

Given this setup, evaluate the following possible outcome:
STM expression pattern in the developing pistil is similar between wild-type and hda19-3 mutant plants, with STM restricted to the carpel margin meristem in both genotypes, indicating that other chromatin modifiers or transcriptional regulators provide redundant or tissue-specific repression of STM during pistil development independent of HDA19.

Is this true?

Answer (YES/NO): NO